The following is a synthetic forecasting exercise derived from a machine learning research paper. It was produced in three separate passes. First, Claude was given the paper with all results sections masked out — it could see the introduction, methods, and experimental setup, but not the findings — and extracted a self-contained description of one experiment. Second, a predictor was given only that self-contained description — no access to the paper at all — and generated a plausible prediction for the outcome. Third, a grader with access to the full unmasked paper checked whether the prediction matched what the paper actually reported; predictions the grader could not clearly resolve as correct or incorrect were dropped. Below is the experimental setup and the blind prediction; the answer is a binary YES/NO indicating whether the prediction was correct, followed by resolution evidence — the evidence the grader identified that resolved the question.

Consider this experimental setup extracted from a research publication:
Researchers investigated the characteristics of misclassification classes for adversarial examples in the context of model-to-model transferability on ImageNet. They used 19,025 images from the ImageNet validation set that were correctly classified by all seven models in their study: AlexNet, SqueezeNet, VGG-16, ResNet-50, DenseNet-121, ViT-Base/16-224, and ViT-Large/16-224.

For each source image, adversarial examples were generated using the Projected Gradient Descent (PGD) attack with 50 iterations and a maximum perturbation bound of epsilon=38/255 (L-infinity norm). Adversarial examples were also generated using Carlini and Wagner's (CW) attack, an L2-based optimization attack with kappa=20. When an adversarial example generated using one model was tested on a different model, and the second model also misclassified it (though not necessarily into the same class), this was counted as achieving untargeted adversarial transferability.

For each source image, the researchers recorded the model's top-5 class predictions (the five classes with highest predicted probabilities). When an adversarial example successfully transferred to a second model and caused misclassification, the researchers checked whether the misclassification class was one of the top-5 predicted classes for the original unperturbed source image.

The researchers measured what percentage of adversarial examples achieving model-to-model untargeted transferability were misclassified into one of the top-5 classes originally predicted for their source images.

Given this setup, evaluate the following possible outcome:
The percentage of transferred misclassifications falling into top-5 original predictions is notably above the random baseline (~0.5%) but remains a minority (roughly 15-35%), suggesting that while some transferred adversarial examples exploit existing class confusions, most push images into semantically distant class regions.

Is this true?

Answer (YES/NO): NO